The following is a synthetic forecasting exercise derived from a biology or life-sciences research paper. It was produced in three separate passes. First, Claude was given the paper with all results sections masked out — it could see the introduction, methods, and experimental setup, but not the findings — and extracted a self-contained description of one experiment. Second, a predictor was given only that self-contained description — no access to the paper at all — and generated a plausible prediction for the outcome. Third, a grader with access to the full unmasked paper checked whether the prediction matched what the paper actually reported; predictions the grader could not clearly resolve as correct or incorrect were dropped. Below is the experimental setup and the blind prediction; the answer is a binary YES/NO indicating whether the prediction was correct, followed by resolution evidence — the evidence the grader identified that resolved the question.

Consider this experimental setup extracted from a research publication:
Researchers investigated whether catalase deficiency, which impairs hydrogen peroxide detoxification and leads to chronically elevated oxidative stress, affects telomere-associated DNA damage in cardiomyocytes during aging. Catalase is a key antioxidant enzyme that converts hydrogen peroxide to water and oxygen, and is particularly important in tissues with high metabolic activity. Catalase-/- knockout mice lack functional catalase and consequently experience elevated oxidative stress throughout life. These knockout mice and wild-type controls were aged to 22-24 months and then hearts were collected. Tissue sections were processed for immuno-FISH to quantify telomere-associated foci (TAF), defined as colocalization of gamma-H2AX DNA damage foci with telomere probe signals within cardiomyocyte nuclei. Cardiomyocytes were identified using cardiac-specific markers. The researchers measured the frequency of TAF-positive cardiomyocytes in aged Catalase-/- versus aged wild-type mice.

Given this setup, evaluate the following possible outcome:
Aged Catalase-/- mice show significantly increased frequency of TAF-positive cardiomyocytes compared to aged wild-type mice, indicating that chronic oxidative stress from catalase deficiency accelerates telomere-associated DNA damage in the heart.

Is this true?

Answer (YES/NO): YES